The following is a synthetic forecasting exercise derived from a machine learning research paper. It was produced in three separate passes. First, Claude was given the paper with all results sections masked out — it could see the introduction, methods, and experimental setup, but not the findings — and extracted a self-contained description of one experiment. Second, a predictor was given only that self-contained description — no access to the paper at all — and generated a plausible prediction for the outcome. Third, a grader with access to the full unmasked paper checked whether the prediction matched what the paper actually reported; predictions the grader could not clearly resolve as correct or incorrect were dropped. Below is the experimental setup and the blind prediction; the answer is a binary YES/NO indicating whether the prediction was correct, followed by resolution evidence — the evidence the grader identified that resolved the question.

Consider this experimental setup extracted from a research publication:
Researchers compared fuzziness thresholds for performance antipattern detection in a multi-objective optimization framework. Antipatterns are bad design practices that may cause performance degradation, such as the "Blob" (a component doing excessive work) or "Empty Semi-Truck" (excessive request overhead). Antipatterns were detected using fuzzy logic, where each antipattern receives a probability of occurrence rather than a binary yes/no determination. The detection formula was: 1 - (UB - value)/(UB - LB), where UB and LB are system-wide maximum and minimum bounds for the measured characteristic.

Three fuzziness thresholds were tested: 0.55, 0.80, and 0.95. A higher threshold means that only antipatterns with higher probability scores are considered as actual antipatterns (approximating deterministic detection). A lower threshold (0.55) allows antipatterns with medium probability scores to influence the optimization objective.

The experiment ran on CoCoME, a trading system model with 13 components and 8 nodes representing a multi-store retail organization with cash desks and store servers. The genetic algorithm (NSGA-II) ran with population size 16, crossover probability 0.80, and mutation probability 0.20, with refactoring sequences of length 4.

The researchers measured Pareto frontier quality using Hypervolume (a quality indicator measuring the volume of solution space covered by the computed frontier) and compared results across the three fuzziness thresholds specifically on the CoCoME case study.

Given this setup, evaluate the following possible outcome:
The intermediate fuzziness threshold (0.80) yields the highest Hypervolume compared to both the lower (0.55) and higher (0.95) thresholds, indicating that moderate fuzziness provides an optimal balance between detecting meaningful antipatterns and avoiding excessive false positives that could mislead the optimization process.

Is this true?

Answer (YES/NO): NO